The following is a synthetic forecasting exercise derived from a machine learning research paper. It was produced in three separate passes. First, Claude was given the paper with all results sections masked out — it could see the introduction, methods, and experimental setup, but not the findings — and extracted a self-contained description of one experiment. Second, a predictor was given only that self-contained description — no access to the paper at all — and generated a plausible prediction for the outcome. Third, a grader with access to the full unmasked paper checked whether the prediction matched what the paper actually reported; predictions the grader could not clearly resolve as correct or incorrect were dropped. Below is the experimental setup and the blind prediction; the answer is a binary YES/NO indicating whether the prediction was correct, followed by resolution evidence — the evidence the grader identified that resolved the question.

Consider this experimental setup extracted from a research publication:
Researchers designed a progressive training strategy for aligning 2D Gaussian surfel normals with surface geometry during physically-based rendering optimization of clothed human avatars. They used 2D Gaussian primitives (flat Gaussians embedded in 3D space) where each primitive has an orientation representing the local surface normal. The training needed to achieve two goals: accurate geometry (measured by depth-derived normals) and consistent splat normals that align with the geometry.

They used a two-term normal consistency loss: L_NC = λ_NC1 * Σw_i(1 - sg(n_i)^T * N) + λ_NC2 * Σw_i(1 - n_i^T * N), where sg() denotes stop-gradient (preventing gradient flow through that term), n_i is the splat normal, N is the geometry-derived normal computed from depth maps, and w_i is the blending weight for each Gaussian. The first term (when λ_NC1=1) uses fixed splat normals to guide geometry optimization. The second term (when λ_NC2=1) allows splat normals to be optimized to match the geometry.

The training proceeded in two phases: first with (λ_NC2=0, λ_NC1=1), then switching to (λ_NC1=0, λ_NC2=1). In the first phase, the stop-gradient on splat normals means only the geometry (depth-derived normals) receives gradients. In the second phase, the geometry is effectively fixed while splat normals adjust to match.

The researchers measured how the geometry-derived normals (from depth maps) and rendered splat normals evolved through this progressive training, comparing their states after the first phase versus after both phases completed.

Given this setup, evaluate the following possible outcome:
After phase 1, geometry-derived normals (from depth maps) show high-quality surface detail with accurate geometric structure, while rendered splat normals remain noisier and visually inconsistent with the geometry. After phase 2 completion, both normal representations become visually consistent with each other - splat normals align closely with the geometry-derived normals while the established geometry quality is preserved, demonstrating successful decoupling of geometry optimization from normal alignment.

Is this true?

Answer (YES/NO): YES